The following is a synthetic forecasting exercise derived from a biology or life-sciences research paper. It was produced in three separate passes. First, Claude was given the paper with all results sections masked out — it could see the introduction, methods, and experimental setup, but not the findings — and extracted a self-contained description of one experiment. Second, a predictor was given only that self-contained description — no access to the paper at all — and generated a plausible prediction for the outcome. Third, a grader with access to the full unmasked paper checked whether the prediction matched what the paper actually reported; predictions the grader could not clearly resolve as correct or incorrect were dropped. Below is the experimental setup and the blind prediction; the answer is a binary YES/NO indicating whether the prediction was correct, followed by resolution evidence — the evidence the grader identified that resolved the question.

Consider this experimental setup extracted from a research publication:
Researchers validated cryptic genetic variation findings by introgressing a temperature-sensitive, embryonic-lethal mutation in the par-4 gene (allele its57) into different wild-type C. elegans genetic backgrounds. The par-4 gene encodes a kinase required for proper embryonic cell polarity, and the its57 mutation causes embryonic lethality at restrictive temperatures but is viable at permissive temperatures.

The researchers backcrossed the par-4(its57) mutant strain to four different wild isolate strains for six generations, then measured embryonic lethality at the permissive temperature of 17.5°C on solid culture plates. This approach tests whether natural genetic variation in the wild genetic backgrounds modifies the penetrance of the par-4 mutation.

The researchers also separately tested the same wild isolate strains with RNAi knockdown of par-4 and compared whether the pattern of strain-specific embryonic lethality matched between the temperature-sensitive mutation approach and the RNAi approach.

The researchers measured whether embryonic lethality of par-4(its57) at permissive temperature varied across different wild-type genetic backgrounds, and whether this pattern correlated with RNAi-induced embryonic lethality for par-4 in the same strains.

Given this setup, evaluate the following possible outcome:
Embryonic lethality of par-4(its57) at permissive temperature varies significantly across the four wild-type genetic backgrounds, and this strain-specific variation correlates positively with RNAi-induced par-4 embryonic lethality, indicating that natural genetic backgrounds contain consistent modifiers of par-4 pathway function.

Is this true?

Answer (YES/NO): YES